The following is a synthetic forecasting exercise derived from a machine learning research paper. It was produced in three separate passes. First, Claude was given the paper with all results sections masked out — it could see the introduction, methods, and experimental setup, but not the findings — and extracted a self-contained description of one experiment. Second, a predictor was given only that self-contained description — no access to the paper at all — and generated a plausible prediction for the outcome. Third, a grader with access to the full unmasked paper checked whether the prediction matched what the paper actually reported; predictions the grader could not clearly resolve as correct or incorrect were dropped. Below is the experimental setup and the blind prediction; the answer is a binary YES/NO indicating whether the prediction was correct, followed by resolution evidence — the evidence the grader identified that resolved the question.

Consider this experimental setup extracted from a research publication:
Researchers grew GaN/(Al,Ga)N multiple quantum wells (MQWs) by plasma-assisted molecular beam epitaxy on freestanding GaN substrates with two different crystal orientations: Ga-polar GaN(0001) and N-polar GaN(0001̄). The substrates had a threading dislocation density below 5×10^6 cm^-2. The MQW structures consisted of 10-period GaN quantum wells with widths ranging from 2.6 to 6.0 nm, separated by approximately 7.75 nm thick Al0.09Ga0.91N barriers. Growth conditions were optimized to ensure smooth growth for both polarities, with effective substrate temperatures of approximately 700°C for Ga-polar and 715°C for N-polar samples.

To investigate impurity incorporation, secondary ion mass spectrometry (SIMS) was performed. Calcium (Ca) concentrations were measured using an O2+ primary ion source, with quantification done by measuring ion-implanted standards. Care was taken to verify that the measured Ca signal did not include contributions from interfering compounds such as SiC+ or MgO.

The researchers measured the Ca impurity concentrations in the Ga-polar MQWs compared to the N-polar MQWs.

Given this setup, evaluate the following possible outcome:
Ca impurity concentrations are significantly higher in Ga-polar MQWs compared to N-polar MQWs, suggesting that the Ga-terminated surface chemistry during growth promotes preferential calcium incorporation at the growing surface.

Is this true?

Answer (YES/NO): YES